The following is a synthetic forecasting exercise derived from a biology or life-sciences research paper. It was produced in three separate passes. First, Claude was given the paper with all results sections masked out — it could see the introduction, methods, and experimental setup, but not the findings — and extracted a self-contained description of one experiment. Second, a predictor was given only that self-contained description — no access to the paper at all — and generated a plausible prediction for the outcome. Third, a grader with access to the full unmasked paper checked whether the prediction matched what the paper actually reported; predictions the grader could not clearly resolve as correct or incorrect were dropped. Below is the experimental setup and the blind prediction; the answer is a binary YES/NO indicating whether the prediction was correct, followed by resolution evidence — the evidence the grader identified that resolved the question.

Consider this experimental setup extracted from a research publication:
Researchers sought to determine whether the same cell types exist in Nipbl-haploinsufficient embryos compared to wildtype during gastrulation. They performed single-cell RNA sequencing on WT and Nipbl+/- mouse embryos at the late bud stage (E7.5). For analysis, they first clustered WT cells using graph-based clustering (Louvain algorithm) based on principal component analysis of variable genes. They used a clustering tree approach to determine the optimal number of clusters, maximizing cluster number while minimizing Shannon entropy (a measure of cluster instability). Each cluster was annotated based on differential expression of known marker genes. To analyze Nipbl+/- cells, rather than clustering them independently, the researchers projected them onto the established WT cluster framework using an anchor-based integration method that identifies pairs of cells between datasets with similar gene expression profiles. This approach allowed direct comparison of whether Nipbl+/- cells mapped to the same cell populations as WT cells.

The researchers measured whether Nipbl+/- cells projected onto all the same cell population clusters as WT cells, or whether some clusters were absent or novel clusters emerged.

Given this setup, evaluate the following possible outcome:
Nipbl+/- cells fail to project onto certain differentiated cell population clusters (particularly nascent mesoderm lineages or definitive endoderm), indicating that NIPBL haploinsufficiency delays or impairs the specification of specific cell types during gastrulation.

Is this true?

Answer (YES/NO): NO